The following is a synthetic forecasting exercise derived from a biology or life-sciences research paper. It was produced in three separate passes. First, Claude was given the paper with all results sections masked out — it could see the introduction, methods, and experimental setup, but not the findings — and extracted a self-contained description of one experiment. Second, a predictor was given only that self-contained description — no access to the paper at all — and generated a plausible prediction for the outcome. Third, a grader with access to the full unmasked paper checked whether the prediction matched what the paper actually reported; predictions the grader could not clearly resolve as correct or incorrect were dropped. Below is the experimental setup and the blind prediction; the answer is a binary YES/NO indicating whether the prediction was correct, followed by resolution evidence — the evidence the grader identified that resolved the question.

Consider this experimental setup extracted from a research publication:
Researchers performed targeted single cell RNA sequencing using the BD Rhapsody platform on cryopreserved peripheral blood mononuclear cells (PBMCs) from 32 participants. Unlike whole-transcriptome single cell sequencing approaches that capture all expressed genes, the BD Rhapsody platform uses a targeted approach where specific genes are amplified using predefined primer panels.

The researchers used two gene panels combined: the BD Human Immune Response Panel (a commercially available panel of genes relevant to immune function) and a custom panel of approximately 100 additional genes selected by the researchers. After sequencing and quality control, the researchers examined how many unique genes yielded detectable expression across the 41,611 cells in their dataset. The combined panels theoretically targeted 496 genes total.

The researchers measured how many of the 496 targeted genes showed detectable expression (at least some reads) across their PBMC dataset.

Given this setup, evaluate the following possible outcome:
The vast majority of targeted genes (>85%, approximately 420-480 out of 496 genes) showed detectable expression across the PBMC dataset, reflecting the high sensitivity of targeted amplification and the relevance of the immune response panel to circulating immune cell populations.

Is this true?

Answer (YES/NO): YES